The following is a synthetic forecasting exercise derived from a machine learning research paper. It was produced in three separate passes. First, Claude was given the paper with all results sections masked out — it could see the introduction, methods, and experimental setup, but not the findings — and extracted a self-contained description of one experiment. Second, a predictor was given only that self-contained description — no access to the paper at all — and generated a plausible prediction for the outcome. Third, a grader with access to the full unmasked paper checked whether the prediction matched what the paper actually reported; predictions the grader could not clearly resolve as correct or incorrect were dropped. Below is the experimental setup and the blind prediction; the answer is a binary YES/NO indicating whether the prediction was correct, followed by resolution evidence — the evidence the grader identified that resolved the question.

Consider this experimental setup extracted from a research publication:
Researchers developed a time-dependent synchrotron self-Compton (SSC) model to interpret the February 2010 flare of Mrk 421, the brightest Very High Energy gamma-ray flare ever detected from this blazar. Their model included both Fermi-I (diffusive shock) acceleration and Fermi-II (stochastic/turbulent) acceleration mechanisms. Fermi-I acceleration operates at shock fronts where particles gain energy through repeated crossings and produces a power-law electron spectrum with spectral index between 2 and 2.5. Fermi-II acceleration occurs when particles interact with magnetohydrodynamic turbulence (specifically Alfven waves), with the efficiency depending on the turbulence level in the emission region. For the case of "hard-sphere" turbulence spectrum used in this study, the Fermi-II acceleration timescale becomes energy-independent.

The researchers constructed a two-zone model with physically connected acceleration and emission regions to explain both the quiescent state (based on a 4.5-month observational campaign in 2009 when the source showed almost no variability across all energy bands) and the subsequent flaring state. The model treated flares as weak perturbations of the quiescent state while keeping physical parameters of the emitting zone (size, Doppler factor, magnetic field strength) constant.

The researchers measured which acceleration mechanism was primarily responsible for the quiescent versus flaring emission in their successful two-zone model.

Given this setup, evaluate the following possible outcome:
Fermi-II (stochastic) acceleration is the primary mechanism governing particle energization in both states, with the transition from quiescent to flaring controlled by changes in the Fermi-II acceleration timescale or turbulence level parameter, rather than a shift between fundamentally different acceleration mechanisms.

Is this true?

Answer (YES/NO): NO